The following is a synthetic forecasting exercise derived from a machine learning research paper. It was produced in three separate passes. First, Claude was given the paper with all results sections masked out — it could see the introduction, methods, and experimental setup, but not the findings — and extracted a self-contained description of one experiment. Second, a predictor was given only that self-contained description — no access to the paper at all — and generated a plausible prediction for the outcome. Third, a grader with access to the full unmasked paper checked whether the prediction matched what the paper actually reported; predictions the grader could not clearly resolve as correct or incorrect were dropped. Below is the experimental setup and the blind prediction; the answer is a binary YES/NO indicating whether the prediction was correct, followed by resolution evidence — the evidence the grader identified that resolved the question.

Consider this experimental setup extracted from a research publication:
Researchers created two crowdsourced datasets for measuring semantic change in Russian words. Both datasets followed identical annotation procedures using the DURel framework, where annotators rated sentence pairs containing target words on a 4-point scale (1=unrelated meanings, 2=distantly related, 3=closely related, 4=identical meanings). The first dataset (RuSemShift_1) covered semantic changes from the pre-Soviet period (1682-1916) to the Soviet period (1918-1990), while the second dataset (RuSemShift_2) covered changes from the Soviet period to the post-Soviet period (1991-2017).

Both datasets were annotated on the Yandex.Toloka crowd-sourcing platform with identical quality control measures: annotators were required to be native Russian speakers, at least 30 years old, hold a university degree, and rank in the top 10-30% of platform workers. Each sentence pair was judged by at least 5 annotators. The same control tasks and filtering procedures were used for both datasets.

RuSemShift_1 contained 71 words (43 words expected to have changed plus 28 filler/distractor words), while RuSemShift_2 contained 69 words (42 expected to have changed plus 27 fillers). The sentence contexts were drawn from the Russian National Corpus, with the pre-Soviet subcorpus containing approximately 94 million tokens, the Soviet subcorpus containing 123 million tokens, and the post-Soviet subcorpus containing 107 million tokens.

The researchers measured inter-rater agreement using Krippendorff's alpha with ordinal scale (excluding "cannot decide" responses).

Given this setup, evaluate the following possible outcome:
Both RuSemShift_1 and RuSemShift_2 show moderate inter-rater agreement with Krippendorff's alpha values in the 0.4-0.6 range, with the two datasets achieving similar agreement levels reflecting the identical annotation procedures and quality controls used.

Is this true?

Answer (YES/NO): YES